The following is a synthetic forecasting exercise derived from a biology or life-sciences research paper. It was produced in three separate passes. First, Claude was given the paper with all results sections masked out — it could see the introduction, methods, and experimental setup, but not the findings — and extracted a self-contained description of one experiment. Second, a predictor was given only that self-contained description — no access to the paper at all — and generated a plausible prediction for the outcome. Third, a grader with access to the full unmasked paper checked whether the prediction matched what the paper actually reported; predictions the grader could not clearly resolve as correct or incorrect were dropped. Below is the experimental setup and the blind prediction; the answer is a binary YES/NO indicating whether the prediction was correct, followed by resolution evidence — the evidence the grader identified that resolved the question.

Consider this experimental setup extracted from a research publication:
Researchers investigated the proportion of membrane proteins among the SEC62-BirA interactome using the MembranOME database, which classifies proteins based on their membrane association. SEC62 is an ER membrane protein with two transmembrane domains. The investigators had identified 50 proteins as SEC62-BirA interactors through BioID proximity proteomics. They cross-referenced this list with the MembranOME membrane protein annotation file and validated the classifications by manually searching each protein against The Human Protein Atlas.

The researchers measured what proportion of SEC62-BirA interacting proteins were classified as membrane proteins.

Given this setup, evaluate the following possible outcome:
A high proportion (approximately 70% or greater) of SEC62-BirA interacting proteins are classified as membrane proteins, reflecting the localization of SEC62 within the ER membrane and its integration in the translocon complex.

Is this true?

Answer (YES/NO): NO